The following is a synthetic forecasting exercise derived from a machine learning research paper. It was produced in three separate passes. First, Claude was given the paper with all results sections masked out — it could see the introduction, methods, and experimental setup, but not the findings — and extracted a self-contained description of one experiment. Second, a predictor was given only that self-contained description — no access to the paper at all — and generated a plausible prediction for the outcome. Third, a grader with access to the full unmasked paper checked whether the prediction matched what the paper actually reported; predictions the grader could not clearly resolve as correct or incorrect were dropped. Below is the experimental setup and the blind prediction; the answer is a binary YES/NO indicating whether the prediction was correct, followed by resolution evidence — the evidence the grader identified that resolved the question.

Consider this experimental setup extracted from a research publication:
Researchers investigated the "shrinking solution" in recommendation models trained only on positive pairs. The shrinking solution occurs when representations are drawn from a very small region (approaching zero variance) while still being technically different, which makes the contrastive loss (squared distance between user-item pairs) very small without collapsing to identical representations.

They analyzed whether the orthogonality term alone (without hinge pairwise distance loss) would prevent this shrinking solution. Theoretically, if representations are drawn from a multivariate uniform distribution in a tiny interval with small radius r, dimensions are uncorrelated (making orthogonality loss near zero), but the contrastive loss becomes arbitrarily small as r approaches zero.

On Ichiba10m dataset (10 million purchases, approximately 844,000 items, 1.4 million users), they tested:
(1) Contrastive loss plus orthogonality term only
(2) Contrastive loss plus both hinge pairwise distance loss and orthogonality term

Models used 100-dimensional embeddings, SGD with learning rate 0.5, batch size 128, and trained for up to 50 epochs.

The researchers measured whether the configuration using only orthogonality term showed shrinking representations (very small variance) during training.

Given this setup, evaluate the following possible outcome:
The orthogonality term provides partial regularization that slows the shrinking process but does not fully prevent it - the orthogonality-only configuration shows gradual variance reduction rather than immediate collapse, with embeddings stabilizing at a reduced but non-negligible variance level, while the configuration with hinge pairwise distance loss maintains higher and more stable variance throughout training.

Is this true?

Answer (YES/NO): NO